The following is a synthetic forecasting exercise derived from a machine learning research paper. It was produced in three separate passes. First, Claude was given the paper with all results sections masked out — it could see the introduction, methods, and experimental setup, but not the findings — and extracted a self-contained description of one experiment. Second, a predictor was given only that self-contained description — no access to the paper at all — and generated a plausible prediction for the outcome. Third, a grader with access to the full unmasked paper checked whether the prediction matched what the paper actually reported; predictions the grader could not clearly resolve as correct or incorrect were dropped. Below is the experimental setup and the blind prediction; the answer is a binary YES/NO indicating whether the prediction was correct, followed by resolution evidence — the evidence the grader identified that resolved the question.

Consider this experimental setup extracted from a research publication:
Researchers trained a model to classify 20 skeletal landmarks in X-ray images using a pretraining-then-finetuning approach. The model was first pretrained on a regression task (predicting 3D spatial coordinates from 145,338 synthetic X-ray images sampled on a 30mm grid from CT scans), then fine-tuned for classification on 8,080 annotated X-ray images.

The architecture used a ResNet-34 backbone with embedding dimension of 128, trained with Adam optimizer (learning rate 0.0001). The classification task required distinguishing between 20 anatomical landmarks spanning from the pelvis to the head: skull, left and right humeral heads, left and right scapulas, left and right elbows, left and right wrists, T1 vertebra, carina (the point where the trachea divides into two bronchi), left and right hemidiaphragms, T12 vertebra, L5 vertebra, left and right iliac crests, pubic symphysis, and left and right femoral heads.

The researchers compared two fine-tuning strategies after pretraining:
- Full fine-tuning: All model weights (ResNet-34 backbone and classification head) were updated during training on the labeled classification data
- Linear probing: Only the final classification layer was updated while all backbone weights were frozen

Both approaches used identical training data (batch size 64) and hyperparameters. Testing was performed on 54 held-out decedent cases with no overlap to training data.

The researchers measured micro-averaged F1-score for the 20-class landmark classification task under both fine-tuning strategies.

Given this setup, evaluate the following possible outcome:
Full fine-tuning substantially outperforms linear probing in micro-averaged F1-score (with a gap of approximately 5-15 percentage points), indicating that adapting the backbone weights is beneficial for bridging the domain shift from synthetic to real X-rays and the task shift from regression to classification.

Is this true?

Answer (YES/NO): YES